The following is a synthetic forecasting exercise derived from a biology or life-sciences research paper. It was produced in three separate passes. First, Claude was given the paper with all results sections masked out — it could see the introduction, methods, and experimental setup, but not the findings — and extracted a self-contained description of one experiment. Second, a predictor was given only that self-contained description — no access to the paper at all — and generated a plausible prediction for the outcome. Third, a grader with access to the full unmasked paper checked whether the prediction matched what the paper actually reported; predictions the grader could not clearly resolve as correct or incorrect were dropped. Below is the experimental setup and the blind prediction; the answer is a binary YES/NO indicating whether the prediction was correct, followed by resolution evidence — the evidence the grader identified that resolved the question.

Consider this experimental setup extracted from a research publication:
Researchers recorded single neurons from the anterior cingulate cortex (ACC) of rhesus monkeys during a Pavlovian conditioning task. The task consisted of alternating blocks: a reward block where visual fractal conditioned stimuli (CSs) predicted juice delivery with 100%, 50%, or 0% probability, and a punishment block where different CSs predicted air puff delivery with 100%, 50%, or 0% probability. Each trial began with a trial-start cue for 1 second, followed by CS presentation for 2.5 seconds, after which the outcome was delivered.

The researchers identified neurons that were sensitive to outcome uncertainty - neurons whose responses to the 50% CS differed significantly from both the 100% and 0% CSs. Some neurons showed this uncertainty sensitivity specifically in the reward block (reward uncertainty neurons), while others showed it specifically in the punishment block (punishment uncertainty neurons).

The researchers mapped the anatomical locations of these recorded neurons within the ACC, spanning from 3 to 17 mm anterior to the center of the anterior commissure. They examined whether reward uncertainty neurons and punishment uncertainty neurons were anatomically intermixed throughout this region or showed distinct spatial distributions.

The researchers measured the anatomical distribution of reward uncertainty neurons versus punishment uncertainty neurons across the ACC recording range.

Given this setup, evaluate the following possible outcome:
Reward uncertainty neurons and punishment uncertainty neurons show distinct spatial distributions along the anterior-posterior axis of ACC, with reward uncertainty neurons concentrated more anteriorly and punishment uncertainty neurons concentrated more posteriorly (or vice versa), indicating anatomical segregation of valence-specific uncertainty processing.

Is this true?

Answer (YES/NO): NO